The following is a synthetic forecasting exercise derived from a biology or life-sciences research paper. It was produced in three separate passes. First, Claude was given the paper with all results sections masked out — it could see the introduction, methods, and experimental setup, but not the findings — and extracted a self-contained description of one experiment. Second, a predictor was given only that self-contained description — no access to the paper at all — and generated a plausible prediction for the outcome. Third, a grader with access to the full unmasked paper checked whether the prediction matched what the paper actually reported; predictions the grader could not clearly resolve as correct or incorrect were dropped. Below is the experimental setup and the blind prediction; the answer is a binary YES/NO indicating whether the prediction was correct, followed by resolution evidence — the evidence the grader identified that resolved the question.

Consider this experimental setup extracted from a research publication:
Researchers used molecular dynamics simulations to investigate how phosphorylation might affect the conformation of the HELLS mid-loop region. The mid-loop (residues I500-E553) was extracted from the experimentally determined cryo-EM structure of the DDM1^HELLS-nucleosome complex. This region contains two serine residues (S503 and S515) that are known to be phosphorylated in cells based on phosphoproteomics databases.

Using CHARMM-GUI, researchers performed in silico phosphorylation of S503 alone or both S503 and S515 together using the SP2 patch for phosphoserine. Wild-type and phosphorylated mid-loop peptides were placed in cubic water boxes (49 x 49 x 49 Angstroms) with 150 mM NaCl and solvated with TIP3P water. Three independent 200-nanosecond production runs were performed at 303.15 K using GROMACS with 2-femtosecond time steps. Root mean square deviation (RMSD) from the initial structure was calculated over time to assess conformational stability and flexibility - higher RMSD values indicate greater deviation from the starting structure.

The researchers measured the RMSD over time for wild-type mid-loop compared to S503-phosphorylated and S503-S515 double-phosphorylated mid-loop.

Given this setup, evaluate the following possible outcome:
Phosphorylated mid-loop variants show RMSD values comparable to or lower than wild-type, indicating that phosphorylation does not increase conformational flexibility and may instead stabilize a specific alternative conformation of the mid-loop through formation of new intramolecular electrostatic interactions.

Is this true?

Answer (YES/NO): YES